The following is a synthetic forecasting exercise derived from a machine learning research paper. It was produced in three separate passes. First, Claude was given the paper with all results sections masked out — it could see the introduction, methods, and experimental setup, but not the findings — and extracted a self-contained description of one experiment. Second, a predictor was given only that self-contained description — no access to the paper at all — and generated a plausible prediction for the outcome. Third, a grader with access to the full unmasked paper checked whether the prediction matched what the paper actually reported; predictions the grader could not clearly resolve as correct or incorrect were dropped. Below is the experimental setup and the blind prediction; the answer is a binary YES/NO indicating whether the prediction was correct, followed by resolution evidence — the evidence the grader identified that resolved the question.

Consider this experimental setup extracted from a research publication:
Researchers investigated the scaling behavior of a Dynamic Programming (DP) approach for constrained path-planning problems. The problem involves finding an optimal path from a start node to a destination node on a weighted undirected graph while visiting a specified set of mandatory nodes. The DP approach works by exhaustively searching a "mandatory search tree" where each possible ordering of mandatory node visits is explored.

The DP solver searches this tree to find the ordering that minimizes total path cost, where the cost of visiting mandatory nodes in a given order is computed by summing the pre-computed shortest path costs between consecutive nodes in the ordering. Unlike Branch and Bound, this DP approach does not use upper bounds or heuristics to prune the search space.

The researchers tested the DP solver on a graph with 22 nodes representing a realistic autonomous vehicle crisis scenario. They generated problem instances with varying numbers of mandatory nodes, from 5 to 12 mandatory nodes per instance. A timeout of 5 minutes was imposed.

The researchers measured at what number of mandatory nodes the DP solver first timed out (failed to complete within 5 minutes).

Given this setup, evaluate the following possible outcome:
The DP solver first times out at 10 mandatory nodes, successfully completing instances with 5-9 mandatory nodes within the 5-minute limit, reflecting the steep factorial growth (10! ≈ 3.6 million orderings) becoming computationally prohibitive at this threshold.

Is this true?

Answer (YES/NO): NO